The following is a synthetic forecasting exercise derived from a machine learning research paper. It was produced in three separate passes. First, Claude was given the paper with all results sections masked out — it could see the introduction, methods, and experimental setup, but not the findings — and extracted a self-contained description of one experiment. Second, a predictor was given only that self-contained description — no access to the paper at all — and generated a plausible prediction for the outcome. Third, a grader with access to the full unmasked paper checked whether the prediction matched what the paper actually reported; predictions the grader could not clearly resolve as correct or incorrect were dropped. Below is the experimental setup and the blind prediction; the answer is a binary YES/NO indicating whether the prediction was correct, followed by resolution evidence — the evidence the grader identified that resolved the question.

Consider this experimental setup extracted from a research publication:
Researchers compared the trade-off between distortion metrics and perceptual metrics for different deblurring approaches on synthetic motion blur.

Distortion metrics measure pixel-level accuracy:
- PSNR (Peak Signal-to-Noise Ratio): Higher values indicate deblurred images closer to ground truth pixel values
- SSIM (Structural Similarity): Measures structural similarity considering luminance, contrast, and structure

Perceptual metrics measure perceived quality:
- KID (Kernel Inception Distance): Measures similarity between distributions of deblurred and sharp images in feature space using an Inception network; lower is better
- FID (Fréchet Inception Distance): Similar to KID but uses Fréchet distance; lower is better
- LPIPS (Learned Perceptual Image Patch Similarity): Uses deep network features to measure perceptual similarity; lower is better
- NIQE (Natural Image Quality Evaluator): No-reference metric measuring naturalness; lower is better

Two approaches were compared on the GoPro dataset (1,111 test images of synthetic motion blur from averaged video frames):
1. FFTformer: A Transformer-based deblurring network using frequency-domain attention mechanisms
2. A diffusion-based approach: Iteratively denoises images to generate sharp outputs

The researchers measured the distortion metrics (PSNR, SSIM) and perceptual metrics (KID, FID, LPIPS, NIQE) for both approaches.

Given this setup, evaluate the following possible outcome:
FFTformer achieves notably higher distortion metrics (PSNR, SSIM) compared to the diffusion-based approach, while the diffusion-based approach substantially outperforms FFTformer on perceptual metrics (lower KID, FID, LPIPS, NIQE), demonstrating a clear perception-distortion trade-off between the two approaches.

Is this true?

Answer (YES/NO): YES